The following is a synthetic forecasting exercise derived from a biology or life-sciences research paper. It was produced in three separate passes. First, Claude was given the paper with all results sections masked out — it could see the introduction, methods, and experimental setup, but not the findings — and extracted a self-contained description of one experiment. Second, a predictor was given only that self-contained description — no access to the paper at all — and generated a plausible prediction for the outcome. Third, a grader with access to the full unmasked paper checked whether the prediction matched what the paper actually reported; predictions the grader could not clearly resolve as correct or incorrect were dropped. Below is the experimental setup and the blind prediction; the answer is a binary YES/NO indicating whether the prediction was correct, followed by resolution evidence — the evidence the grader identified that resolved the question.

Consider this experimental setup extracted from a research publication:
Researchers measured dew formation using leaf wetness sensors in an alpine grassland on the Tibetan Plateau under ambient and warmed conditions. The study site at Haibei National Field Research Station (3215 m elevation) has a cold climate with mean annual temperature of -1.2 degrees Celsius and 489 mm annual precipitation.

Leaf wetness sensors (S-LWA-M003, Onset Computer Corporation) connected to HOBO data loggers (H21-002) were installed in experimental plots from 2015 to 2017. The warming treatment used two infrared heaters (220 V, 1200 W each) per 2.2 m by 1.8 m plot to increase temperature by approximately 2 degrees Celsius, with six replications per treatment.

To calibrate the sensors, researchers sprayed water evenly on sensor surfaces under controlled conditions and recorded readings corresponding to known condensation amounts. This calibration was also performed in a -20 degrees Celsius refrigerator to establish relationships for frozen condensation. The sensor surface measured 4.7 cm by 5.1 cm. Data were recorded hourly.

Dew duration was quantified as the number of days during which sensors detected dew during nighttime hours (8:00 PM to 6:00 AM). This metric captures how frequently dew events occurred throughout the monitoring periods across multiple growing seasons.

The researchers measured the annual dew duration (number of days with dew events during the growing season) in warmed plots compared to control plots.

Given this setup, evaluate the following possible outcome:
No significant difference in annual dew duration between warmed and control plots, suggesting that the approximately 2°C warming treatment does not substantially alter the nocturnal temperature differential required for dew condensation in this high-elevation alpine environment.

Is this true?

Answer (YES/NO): NO